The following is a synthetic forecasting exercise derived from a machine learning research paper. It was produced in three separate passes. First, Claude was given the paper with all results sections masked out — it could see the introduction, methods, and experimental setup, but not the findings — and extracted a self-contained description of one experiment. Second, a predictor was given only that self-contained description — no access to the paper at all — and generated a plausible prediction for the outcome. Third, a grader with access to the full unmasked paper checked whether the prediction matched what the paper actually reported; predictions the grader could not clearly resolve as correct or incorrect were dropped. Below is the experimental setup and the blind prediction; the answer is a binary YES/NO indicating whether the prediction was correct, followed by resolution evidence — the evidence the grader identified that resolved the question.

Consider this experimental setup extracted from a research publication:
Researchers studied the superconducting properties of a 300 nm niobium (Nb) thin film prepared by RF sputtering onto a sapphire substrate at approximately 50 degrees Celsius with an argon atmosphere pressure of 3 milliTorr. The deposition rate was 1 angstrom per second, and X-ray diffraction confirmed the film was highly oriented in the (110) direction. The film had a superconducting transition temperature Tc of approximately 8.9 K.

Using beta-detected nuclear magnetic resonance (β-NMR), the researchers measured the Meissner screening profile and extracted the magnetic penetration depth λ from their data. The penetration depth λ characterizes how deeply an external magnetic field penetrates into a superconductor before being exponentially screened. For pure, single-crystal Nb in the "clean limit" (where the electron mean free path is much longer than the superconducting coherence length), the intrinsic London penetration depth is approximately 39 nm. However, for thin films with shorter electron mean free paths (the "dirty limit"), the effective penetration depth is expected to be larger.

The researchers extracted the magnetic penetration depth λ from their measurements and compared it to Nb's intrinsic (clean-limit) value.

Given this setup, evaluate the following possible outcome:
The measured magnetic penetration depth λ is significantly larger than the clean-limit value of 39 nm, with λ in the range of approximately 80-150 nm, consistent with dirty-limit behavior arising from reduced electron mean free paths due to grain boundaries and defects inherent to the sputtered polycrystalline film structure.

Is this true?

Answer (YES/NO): NO